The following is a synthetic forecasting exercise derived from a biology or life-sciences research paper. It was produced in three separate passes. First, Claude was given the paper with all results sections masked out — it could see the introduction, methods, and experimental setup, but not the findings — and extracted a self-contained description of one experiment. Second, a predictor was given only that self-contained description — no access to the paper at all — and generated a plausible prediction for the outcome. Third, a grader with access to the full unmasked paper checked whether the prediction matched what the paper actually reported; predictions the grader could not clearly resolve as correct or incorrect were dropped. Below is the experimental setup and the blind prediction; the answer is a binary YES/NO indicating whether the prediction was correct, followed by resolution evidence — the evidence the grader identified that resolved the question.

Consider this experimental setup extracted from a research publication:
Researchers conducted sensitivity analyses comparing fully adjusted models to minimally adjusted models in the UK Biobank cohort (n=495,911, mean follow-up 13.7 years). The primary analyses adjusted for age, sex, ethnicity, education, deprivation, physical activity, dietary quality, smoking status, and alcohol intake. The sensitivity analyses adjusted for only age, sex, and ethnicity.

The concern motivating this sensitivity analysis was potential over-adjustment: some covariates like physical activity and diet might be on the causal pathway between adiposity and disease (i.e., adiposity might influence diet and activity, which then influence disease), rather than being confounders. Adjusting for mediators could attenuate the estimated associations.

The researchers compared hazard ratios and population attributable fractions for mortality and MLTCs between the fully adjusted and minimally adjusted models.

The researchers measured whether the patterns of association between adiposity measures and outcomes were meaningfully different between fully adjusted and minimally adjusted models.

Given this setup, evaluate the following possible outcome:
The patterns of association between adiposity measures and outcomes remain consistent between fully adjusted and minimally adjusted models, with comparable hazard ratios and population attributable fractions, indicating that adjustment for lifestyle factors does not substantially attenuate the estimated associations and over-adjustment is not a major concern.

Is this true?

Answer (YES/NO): YES